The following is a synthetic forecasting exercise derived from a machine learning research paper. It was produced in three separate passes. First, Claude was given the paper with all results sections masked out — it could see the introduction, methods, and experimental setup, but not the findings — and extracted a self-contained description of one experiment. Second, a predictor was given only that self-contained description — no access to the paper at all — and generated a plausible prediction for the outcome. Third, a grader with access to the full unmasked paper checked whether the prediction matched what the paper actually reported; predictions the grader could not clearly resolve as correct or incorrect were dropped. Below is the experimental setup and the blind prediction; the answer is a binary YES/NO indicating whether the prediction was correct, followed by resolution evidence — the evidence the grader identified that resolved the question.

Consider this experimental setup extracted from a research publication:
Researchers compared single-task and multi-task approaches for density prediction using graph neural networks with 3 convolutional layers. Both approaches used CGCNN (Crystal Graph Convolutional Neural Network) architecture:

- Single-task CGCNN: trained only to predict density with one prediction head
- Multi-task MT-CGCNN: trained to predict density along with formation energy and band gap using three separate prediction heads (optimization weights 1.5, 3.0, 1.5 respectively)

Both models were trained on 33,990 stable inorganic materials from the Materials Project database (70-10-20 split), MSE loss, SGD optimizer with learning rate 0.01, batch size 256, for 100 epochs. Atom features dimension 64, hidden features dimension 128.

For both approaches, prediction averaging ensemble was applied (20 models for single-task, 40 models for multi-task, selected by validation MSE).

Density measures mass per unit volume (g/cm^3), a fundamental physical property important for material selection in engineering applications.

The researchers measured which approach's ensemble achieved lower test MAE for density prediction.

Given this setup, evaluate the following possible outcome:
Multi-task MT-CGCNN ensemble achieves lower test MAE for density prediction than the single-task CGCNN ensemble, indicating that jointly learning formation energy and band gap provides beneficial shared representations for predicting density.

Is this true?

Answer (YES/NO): NO